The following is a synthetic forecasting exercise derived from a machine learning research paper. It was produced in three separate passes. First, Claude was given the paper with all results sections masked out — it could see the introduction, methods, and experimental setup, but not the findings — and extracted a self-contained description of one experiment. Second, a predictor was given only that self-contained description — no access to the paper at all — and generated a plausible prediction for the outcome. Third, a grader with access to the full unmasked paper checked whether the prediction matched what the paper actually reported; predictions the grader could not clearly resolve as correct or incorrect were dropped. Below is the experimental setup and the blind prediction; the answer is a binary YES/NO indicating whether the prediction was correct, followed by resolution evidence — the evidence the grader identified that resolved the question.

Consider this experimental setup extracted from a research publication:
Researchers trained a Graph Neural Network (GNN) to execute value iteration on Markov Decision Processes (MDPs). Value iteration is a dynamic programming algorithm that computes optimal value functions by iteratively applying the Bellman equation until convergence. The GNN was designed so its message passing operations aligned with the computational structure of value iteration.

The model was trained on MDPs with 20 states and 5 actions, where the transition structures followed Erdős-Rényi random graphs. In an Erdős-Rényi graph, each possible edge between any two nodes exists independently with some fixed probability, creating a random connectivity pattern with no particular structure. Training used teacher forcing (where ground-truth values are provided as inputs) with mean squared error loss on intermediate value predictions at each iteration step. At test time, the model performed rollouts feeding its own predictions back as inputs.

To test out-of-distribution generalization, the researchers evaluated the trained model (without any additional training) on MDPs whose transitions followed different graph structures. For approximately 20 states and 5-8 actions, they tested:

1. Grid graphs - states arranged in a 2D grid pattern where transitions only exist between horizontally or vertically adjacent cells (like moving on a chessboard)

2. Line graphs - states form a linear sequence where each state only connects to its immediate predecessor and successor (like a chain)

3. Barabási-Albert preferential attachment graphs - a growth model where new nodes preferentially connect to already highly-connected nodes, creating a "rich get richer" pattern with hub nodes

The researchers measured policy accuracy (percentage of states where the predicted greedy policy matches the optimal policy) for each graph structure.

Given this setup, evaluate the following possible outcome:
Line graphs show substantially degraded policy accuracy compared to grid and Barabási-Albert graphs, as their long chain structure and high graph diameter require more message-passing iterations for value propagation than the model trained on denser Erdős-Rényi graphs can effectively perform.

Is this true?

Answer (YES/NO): YES